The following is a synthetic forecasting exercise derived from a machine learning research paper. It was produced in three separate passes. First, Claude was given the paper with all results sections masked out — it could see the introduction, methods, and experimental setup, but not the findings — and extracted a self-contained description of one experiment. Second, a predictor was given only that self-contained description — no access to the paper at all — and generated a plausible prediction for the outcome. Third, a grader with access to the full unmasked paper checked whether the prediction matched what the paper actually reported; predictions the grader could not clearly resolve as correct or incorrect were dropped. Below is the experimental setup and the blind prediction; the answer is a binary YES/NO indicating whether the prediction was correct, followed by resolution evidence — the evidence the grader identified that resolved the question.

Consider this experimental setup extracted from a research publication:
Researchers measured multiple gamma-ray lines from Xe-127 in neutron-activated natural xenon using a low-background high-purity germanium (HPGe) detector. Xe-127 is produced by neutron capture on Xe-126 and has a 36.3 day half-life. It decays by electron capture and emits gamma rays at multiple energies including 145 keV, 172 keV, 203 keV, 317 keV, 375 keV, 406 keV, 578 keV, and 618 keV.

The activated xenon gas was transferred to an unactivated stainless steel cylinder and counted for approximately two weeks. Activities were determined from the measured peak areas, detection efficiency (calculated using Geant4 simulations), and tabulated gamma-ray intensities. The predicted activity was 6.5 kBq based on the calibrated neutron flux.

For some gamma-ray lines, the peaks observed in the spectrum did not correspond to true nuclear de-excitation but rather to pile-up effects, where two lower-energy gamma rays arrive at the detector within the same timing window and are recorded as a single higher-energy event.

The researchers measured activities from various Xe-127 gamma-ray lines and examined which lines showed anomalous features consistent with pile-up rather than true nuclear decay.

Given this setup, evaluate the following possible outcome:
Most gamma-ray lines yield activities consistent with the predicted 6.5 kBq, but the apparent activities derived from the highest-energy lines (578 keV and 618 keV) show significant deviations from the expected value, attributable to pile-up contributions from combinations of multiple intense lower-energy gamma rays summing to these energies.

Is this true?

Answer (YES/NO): NO